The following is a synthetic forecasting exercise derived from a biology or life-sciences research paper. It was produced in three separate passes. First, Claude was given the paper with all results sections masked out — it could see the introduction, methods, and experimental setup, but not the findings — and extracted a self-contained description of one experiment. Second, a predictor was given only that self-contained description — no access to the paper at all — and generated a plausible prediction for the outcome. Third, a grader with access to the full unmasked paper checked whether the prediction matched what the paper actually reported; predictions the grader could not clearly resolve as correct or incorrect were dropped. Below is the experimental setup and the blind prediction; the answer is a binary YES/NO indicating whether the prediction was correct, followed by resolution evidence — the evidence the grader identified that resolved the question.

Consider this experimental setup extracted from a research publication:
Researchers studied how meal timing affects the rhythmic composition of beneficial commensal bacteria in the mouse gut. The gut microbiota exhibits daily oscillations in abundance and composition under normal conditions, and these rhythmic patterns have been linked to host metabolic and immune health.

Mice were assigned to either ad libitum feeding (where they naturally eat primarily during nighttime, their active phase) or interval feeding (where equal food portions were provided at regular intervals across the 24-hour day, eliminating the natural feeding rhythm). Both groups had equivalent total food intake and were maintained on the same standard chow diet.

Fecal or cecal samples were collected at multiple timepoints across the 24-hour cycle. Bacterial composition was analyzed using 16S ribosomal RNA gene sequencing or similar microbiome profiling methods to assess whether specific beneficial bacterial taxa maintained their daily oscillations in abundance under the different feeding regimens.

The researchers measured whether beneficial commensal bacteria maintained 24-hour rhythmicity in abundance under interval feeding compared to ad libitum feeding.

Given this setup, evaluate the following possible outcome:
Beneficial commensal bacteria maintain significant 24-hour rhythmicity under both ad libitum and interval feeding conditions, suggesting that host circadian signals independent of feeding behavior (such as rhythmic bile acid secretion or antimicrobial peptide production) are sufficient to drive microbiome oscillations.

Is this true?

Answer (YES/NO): NO